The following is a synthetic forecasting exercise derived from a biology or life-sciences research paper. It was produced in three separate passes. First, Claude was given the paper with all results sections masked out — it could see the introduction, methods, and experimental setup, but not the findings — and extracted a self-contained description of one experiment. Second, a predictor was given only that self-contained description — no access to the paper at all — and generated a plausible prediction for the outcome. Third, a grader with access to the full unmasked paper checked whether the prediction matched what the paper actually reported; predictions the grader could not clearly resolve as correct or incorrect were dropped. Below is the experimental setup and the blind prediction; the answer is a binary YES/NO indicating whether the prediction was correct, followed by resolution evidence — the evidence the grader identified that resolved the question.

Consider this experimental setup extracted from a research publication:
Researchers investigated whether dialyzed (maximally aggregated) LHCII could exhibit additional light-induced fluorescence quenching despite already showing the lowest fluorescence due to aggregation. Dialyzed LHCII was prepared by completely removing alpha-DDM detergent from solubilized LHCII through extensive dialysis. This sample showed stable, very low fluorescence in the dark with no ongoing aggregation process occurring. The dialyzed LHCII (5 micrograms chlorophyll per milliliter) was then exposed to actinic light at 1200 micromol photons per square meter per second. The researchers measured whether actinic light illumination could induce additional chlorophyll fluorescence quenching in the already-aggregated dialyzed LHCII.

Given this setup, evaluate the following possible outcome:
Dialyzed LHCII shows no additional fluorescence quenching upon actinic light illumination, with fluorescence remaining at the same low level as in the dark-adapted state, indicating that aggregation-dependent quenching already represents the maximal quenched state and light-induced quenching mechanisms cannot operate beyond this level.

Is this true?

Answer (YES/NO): NO